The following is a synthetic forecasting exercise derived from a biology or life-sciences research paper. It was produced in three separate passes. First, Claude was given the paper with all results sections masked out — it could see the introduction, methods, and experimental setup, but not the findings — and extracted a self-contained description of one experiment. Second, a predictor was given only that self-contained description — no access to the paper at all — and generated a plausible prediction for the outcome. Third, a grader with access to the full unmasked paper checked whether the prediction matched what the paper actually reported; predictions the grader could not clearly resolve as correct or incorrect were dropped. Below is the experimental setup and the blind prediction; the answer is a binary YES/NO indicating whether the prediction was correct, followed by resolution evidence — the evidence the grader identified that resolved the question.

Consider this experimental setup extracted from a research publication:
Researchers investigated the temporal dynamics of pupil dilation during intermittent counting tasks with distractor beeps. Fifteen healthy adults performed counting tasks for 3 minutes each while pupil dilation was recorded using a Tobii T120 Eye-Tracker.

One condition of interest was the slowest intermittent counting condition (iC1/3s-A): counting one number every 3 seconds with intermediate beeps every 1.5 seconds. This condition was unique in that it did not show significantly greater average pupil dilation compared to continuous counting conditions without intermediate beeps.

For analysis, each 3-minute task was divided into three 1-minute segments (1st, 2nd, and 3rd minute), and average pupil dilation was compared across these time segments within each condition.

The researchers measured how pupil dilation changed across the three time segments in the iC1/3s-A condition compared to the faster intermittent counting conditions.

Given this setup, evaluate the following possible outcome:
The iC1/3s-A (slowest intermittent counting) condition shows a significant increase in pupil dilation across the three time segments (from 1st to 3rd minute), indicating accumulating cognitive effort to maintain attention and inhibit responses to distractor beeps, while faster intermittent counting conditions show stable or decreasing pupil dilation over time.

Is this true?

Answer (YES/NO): NO